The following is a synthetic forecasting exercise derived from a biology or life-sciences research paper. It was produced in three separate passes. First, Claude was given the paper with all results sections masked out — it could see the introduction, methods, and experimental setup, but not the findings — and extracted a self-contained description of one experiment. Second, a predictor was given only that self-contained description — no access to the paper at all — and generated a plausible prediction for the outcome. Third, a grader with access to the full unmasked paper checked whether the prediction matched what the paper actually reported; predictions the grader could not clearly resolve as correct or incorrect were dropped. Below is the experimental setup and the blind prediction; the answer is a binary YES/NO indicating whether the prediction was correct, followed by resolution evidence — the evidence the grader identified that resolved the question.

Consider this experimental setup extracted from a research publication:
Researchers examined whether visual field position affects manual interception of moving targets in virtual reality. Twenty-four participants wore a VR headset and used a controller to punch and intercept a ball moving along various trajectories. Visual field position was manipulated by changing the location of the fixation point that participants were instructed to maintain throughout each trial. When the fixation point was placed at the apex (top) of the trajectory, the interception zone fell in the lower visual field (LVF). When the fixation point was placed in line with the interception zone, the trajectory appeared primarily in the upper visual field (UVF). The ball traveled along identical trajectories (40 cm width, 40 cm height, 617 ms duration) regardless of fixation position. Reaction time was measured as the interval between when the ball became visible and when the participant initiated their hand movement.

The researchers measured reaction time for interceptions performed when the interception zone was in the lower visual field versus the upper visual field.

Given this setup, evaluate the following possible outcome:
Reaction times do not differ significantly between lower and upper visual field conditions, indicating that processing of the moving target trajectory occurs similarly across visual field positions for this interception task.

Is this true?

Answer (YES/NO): YES